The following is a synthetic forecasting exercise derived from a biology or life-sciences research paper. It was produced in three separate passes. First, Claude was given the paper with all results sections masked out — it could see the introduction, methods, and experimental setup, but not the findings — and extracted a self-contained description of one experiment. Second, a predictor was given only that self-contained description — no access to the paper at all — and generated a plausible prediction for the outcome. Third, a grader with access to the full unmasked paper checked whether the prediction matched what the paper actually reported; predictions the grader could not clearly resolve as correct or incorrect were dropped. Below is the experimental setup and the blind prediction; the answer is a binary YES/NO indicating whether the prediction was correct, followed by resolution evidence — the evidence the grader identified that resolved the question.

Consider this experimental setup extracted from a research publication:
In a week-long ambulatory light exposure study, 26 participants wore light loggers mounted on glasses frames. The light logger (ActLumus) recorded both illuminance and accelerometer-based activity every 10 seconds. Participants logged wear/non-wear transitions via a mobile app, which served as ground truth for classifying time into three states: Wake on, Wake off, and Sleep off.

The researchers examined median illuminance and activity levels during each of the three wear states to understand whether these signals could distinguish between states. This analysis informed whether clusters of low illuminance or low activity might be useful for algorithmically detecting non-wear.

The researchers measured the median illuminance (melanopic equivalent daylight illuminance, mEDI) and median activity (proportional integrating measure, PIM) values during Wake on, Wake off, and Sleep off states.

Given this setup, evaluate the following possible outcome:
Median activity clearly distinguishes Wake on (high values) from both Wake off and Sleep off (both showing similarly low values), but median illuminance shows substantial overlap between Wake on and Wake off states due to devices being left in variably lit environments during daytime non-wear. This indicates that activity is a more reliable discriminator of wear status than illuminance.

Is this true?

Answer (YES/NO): NO